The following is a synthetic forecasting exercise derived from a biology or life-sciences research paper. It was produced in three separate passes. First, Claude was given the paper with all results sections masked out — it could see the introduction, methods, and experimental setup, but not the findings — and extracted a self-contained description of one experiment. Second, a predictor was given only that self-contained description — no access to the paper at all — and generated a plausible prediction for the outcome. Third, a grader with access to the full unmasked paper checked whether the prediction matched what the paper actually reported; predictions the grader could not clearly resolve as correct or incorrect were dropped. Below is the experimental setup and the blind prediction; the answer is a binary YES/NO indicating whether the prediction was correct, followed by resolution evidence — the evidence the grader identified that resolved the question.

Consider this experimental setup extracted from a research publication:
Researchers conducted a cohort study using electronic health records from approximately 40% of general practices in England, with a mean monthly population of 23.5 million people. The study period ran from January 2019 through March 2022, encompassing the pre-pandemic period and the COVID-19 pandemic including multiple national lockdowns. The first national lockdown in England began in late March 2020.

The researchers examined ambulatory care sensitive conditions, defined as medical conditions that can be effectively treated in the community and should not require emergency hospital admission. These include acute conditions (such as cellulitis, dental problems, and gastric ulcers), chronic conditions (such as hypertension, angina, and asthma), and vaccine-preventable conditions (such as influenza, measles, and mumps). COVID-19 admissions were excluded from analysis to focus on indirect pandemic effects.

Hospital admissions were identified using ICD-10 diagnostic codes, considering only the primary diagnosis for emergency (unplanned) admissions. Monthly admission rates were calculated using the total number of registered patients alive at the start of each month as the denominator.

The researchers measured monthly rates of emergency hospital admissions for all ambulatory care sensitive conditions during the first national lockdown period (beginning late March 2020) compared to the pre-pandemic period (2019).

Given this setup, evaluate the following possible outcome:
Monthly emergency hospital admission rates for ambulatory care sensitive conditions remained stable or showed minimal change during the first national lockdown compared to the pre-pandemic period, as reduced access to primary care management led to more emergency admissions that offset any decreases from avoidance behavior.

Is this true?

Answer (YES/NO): NO